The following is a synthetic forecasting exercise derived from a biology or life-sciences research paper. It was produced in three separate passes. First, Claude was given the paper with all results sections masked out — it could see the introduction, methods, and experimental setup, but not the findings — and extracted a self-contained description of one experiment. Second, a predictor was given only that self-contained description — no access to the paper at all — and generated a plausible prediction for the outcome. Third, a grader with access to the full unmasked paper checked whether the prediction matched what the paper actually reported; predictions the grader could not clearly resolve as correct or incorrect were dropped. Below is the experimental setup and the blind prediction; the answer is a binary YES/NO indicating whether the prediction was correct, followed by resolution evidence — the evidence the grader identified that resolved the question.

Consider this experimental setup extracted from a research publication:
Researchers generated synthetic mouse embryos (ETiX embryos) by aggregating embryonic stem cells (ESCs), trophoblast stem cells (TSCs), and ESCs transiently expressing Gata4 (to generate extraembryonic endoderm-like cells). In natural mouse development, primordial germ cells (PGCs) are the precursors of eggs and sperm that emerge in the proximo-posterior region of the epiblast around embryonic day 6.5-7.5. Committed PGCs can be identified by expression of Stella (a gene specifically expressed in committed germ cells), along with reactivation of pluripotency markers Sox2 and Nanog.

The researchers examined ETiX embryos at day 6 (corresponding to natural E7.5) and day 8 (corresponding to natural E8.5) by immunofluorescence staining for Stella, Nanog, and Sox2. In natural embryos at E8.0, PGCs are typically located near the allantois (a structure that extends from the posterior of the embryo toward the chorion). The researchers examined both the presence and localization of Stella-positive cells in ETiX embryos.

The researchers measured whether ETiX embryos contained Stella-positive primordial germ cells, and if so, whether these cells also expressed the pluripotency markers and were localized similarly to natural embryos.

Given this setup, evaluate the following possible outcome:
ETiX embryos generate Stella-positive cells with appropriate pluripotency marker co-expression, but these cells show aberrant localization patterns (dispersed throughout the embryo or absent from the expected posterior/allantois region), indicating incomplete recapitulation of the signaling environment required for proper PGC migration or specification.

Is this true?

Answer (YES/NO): NO